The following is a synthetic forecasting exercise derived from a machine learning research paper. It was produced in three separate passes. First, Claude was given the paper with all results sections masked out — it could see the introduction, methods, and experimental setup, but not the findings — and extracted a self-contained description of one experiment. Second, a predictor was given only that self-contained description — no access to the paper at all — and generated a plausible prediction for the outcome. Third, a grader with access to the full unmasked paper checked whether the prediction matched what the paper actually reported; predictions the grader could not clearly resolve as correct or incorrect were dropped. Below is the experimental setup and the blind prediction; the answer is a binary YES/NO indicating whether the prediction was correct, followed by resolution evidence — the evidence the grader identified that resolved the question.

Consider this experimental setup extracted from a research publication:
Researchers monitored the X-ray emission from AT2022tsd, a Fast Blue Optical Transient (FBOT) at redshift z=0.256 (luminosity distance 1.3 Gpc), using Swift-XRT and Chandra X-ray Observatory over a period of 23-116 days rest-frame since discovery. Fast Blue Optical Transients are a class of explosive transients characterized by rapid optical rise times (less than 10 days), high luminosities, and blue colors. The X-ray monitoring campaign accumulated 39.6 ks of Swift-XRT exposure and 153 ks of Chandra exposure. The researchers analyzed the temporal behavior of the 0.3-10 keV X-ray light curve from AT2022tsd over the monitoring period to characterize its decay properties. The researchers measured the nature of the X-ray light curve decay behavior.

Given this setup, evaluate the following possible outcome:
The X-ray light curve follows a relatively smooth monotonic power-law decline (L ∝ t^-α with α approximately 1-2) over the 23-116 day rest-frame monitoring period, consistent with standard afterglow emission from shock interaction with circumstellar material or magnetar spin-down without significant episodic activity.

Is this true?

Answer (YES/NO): NO